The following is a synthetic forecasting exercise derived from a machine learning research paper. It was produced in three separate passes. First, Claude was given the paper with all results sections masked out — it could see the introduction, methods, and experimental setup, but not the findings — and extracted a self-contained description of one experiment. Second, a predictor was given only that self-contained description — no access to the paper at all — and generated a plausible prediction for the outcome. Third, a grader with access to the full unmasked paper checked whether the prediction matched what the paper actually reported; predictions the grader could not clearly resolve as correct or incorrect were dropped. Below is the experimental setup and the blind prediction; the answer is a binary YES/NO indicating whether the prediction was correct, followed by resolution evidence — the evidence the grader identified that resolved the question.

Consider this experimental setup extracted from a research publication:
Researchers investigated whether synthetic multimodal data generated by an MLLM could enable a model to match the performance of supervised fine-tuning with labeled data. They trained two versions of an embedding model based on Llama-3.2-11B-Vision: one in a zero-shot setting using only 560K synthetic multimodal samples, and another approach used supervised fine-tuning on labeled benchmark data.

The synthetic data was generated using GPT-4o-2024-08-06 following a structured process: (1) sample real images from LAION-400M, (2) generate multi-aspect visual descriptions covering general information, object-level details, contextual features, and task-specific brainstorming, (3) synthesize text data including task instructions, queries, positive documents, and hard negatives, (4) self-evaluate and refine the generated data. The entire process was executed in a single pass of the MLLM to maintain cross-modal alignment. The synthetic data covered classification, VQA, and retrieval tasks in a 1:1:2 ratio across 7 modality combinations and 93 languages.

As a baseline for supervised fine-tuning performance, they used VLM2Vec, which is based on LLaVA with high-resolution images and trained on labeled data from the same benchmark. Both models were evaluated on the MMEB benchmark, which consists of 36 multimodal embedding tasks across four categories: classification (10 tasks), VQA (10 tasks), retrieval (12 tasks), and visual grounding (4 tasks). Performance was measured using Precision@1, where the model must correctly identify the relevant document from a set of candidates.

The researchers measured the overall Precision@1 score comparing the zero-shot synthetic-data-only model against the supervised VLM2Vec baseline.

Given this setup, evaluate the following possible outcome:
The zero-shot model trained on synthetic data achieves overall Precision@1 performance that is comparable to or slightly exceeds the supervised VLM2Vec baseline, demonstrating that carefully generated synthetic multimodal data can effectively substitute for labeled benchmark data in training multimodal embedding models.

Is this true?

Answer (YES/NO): NO